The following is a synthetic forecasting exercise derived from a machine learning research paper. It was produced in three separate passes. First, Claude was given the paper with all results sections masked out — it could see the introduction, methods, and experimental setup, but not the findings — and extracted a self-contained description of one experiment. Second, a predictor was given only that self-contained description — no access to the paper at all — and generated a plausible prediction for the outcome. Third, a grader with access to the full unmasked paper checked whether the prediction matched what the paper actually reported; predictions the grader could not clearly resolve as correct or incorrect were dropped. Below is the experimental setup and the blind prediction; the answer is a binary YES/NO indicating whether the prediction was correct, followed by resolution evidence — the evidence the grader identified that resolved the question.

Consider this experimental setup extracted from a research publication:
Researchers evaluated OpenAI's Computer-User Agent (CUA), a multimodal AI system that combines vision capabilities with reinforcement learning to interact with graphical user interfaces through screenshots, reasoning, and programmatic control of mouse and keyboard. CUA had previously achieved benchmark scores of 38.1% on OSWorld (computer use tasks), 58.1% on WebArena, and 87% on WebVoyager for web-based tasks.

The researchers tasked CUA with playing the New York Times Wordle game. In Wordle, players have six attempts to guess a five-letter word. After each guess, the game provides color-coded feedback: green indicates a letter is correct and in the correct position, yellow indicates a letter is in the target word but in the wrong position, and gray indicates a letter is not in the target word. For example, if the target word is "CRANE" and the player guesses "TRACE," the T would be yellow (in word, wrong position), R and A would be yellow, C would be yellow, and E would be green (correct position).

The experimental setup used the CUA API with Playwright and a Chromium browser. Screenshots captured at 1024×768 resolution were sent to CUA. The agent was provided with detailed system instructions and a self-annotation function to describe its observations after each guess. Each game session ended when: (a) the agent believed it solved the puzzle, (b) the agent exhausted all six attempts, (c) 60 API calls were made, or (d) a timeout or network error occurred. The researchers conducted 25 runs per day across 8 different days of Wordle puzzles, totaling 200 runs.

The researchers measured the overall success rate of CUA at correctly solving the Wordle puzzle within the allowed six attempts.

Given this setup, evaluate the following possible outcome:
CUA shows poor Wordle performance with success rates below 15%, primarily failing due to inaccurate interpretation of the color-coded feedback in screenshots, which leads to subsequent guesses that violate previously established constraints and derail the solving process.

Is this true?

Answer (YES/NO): YES